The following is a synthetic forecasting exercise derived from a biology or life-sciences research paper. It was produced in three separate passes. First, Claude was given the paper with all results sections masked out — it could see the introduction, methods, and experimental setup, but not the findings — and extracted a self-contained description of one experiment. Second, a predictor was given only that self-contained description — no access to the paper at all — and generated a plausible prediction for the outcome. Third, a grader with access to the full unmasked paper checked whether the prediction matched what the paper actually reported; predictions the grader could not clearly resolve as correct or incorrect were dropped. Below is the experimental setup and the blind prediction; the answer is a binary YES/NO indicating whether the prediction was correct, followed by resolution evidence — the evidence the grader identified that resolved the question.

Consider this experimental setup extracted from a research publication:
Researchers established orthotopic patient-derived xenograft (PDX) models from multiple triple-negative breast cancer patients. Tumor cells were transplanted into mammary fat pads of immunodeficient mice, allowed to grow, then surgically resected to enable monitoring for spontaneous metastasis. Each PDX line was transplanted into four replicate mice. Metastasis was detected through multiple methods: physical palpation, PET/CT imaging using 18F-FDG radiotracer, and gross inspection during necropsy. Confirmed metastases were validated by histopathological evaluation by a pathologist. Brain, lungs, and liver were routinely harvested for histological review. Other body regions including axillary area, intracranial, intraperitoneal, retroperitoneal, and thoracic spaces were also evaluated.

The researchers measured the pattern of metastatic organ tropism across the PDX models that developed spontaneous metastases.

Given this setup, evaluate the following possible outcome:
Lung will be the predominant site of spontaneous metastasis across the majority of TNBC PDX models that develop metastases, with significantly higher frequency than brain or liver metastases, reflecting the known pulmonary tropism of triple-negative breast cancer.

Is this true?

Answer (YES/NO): NO